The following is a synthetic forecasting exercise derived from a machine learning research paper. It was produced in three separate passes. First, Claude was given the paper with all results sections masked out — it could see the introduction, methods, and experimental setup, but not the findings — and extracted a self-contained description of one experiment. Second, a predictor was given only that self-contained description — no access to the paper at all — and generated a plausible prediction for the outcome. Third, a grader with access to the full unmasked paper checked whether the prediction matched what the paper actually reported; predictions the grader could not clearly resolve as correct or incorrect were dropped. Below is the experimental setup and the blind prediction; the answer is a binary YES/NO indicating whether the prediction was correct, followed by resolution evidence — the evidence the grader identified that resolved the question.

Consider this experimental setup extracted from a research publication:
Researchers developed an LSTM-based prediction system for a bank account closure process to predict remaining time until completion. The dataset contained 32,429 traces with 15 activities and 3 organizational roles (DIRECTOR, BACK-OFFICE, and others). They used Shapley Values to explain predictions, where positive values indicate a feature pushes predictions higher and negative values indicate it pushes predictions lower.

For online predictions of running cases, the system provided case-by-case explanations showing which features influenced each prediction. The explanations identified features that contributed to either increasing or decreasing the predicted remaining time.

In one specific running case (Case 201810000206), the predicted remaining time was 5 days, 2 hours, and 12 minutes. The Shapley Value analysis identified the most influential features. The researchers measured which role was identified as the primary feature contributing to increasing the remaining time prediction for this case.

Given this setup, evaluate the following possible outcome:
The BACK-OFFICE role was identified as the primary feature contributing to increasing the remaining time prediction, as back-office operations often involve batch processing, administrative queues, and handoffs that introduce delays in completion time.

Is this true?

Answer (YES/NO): NO